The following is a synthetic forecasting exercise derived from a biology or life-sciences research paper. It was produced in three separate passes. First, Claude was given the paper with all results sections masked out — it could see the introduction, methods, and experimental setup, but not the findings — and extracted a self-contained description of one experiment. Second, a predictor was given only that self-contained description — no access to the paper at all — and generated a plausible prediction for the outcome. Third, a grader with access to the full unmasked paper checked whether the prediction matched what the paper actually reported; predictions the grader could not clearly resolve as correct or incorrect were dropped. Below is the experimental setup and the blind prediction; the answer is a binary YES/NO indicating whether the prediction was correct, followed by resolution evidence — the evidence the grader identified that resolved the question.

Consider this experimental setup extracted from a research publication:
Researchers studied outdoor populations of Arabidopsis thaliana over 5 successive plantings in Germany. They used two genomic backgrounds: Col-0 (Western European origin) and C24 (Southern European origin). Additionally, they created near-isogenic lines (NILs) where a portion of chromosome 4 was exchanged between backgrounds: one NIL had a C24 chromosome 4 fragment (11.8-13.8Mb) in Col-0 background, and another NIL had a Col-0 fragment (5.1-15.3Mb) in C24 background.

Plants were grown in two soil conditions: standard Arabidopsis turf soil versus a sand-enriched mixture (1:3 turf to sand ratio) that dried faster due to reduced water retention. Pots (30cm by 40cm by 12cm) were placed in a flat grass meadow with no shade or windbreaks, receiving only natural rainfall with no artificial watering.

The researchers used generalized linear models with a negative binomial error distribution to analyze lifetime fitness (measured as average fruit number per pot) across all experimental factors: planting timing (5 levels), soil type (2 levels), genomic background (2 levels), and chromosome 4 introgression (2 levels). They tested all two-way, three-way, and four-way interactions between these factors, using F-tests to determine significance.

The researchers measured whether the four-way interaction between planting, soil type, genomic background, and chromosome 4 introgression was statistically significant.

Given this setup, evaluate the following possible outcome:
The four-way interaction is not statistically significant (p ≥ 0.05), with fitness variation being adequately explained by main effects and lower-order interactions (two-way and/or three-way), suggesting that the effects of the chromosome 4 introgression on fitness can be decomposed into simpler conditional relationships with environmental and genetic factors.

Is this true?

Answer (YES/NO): NO